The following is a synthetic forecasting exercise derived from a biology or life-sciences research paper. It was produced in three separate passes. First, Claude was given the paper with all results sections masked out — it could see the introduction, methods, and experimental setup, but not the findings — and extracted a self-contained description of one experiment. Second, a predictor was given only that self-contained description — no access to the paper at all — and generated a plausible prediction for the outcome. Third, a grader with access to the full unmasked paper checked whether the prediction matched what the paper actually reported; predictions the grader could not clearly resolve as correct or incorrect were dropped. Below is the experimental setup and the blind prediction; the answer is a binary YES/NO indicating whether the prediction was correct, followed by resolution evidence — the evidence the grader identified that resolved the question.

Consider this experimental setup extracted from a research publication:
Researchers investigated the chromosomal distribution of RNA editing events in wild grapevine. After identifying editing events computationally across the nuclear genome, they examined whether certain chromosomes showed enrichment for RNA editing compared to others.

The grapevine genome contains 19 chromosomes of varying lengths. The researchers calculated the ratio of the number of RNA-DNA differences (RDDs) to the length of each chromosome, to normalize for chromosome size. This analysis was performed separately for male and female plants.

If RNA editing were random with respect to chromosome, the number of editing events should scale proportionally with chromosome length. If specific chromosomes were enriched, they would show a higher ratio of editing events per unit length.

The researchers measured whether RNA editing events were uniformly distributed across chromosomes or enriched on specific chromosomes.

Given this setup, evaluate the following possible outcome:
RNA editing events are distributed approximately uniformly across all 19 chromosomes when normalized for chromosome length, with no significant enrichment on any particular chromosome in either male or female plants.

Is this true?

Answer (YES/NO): YES